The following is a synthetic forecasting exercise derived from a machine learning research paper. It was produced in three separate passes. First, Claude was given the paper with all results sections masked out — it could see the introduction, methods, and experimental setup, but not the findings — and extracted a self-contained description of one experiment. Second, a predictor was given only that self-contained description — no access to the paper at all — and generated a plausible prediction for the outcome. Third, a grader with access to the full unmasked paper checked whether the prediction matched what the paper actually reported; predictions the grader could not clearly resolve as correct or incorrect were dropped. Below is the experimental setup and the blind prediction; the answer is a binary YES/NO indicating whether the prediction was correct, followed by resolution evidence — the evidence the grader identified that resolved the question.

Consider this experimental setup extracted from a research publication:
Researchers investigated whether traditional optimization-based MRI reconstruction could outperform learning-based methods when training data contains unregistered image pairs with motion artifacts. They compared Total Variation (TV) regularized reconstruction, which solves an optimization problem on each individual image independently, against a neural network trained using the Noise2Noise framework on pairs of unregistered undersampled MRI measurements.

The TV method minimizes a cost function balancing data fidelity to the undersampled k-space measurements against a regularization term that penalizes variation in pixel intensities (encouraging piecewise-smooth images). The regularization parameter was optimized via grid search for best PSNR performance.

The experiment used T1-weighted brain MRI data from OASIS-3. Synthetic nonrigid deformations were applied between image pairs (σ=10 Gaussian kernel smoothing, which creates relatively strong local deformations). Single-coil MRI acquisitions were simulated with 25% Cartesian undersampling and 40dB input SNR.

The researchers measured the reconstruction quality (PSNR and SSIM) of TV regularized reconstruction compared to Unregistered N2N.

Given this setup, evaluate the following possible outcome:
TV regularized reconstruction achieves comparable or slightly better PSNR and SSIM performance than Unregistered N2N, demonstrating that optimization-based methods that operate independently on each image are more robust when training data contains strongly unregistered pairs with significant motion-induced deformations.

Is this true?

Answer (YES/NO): NO